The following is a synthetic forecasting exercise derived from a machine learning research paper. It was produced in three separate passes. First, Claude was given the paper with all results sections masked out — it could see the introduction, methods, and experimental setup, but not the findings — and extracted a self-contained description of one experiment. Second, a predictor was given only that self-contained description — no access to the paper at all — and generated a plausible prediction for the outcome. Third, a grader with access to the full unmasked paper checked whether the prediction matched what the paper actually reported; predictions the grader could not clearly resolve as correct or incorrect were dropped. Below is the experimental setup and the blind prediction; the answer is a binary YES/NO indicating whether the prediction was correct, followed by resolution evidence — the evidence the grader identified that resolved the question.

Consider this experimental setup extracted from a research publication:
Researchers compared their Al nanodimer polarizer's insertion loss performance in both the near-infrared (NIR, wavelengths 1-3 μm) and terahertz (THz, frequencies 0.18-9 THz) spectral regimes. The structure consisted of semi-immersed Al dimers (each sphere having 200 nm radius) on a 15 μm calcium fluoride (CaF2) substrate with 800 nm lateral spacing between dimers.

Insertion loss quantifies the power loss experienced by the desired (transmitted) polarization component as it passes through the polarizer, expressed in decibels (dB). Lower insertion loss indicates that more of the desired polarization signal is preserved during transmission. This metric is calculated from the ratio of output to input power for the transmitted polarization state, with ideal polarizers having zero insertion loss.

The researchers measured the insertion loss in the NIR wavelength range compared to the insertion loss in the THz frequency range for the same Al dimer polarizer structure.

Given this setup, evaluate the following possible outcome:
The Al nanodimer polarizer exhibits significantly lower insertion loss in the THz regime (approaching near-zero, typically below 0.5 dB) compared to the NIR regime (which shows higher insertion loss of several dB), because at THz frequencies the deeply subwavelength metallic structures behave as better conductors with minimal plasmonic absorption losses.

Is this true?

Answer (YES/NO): NO